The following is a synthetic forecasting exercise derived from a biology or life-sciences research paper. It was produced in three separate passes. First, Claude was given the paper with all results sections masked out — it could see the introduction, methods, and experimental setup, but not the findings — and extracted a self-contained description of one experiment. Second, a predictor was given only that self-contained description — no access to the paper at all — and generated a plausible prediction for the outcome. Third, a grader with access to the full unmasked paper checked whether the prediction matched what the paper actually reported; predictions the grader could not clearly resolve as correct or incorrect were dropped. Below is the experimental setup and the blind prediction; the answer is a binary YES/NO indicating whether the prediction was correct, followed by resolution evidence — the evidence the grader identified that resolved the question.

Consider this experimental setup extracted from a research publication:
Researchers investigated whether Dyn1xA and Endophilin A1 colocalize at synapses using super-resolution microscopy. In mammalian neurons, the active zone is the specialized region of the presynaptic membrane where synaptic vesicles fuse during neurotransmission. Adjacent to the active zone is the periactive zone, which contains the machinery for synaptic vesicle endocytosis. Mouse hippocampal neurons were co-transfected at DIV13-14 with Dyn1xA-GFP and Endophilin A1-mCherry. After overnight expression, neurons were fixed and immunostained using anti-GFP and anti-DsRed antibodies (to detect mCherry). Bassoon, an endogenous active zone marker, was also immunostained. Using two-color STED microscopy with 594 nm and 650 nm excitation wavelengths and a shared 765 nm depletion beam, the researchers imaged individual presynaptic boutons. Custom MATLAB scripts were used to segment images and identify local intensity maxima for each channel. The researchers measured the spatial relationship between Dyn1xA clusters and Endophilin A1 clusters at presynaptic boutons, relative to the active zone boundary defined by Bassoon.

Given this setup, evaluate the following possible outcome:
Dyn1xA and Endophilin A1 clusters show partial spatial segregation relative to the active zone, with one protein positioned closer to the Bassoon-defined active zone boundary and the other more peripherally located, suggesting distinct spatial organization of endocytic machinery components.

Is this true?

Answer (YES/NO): NO